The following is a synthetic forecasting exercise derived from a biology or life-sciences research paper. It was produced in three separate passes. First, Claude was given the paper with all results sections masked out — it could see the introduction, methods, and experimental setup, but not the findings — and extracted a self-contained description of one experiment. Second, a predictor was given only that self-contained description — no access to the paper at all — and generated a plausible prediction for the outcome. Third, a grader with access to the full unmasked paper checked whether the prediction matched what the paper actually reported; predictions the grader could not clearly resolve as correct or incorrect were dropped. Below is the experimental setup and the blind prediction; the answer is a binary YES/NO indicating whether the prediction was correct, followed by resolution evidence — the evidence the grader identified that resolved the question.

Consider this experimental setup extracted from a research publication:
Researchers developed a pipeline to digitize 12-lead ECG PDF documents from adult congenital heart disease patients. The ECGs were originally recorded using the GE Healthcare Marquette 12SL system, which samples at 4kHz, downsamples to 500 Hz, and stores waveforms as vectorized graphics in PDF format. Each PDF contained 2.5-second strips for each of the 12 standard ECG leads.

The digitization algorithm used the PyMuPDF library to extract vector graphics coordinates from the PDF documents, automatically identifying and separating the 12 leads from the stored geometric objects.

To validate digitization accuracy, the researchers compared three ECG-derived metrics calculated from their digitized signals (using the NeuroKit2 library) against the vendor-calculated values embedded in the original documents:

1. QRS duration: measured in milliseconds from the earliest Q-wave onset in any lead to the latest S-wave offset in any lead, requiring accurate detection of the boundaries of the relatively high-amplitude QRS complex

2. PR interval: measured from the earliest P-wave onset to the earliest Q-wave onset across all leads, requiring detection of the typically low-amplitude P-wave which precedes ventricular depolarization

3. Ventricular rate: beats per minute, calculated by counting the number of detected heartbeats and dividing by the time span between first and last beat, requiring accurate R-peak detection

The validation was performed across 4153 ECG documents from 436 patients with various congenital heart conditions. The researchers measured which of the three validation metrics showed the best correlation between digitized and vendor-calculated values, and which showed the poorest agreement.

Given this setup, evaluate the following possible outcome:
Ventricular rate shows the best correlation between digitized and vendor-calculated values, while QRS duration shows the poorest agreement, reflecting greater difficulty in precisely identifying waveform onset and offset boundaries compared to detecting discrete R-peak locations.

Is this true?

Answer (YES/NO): NO